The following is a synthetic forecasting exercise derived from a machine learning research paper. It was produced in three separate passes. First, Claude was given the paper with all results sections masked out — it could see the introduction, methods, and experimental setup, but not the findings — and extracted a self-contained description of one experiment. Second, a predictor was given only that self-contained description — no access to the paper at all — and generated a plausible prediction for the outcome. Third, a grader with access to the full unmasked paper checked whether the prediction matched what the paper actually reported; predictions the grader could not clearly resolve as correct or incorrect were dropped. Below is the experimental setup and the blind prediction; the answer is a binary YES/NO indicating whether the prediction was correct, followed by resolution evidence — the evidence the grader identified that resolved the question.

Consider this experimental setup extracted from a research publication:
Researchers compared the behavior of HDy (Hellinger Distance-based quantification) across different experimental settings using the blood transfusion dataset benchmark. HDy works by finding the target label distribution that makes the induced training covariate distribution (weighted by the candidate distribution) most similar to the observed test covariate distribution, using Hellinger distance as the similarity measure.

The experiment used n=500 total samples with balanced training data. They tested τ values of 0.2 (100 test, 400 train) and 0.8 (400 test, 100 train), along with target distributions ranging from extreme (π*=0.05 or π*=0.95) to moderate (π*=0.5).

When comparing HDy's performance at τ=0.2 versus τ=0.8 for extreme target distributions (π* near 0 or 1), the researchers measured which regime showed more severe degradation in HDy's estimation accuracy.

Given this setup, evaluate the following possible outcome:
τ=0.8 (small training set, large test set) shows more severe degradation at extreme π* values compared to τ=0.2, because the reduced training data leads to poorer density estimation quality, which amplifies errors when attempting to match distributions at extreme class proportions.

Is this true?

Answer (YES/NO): YES